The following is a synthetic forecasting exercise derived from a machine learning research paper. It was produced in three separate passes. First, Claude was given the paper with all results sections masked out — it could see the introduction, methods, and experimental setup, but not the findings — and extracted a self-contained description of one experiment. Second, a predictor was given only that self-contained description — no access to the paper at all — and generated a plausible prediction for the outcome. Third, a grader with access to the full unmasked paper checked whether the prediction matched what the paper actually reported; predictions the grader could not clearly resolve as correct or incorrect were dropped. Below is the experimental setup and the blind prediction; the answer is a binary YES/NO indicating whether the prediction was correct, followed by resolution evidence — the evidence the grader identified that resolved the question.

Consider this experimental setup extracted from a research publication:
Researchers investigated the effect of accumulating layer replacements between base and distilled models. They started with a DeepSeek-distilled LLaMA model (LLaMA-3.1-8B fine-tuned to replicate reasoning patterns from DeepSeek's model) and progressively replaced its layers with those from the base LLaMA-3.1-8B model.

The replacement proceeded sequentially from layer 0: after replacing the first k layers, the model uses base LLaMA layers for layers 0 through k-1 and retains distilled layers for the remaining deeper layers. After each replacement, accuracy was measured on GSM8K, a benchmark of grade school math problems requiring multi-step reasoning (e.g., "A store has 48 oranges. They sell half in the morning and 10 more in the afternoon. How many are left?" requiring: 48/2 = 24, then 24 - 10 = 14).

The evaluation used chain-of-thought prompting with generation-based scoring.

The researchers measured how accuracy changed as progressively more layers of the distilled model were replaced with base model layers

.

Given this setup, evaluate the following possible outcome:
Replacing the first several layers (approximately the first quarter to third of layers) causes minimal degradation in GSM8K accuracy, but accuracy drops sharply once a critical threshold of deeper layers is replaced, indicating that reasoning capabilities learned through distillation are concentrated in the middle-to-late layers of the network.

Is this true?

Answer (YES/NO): NO